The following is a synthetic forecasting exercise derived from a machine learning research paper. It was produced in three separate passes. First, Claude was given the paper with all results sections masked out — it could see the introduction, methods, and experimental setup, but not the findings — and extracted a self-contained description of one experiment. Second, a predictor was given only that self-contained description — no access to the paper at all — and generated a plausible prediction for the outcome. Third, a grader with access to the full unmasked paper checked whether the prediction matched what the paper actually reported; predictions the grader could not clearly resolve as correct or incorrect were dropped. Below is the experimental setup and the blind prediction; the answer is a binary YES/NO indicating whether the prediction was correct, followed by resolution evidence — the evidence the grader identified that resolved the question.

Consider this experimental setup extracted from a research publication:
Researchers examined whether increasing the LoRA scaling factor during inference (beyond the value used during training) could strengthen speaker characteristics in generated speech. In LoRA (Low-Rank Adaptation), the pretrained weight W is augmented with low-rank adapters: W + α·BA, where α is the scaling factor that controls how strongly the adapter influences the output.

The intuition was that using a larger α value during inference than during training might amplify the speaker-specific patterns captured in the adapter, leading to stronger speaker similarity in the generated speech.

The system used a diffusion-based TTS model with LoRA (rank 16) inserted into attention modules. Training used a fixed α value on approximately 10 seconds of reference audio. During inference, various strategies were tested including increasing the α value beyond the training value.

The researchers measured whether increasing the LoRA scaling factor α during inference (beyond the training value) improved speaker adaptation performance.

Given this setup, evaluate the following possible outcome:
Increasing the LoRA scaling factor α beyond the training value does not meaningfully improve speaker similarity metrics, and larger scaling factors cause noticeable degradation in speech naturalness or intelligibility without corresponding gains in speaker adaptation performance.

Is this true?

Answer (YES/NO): YES